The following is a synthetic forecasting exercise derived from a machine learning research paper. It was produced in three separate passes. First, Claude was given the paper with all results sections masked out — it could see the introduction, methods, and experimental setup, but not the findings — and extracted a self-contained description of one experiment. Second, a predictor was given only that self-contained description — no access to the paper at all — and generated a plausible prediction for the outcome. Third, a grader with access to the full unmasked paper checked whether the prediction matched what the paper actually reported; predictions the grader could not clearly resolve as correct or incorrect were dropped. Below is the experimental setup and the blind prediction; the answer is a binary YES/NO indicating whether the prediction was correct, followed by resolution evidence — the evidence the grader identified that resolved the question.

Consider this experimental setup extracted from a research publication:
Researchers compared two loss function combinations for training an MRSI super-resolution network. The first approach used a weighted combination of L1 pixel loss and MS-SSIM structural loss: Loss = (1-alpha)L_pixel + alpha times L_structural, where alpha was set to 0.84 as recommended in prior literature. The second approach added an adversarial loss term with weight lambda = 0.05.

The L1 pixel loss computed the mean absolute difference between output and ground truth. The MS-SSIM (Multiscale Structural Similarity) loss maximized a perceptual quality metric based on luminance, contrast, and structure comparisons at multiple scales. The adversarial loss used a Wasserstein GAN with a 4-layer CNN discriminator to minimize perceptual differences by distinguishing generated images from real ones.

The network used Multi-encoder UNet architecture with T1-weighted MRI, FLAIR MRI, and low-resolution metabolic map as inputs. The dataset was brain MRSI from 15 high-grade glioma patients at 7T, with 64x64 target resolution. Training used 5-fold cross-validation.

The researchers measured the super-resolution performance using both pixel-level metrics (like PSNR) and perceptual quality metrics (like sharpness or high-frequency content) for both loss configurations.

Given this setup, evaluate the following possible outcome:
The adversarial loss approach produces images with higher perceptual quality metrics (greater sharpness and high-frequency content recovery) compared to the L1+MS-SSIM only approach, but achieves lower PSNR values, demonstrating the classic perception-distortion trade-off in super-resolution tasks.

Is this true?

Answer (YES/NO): YES